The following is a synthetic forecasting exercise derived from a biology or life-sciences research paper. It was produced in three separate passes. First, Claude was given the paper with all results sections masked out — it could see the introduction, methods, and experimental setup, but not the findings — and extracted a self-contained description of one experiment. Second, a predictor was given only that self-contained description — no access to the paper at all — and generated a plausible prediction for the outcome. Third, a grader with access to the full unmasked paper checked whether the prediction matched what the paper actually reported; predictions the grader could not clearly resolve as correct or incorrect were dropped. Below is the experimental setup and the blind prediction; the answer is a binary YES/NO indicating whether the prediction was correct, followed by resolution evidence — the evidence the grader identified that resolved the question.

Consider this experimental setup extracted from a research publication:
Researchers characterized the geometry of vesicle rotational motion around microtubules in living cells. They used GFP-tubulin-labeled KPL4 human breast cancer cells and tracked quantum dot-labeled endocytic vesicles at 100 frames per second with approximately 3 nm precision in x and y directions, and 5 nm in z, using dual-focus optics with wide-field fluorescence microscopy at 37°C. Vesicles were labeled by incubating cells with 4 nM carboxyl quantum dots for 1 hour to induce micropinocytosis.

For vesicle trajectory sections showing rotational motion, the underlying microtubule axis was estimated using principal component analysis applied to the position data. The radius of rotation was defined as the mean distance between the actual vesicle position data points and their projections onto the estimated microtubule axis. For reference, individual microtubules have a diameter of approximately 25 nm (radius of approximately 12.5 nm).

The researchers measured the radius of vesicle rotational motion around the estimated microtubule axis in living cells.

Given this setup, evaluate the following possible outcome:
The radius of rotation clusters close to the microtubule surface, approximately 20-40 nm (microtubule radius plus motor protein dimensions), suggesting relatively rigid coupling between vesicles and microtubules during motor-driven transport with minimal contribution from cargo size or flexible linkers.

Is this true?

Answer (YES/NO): NO